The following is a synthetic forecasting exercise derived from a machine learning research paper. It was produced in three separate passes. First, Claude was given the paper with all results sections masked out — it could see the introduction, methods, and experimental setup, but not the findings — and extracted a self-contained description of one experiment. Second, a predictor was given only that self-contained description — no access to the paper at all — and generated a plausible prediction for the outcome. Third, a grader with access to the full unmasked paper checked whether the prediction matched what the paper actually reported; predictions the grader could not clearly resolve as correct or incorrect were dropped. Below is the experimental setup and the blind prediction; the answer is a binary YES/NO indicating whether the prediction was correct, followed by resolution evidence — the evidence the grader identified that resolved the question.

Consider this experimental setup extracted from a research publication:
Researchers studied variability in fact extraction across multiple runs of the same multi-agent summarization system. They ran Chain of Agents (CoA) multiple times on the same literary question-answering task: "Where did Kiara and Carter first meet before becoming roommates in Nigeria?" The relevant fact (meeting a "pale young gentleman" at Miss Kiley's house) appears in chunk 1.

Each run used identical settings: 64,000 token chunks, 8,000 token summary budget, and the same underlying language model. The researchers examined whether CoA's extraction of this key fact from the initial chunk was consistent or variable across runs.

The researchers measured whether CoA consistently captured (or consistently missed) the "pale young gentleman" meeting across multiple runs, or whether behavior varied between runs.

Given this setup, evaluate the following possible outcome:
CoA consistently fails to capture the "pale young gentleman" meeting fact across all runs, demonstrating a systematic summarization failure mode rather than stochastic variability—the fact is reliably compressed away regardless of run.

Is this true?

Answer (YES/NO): NO